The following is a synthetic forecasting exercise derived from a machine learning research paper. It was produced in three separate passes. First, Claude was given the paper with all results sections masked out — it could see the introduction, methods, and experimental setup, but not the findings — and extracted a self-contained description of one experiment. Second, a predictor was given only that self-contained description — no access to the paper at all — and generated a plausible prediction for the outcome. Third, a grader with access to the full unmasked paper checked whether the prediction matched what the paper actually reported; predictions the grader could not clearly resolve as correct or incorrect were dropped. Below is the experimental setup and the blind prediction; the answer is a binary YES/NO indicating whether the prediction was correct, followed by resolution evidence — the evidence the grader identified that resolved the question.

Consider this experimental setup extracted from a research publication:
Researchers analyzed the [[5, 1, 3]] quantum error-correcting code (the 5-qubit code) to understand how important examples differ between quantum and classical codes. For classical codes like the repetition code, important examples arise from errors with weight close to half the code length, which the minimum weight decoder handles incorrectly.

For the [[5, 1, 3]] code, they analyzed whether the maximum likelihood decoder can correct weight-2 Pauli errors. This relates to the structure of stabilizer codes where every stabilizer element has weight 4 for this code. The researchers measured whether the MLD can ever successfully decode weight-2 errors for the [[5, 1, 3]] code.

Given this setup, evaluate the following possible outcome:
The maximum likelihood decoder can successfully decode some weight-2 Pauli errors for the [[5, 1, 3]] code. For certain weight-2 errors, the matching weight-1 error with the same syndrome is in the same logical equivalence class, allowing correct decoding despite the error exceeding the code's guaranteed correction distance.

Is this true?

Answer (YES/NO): NO